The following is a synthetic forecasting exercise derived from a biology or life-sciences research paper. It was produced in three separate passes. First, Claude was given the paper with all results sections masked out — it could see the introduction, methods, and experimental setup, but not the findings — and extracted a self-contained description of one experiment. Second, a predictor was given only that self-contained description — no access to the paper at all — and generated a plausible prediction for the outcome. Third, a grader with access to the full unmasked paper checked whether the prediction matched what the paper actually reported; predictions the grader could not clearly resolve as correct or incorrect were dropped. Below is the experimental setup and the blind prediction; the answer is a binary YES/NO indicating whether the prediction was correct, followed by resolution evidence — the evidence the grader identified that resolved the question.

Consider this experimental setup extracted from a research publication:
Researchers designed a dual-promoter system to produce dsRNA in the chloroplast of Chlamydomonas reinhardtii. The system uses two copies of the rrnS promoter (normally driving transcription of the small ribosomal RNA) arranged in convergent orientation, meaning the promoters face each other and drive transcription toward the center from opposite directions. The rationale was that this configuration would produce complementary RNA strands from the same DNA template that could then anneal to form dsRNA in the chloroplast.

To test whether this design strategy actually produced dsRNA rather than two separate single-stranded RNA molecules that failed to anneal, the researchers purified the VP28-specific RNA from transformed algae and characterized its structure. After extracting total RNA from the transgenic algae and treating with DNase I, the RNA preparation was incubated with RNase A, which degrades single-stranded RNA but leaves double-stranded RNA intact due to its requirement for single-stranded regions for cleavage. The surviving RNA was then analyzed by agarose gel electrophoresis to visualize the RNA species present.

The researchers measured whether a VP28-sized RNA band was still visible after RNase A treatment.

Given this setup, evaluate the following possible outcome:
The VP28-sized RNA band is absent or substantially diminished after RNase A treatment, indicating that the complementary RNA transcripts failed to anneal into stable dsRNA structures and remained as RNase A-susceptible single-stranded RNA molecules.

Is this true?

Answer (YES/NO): NO